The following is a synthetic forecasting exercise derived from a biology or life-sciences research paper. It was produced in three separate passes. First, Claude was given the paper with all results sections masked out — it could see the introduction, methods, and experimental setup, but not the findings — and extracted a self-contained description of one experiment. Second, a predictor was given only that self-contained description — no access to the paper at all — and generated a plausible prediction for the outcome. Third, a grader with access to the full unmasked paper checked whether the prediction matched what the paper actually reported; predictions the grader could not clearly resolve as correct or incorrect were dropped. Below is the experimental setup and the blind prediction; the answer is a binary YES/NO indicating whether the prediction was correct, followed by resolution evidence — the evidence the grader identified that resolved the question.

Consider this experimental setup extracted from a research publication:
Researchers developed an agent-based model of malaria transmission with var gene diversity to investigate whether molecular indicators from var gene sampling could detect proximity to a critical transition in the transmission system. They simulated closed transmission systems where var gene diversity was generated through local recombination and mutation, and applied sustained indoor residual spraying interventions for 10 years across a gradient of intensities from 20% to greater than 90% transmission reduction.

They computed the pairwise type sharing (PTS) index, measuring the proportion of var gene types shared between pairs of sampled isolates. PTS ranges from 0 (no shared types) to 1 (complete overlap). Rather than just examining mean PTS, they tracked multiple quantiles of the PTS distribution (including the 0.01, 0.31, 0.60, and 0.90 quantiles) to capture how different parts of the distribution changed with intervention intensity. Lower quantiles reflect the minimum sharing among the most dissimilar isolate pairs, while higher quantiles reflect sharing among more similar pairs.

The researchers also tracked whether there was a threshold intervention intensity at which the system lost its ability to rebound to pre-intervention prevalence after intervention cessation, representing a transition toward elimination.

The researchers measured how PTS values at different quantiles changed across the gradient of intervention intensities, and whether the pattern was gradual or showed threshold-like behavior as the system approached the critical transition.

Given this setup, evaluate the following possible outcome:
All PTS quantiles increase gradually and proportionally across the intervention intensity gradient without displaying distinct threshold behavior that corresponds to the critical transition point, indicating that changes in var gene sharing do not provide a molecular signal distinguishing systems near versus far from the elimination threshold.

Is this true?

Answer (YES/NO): NO